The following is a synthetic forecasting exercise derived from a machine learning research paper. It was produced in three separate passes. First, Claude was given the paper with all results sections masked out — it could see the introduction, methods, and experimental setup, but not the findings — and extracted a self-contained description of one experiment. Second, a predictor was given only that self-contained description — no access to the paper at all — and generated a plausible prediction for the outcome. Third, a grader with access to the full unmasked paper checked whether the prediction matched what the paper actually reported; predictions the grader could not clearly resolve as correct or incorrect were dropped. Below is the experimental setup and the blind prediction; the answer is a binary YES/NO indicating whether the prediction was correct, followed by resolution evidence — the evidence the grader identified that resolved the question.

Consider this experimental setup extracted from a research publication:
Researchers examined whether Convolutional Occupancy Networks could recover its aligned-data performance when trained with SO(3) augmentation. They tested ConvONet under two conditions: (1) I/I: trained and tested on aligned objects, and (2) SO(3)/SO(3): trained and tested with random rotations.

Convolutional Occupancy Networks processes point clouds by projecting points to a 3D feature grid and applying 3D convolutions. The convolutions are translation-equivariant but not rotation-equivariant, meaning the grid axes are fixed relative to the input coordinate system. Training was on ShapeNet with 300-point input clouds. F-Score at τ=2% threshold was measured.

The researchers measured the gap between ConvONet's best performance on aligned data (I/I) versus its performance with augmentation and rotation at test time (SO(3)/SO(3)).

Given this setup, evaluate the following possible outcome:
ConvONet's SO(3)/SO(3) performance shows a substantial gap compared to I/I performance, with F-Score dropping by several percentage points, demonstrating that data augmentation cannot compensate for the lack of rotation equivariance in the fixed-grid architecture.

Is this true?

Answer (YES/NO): YES